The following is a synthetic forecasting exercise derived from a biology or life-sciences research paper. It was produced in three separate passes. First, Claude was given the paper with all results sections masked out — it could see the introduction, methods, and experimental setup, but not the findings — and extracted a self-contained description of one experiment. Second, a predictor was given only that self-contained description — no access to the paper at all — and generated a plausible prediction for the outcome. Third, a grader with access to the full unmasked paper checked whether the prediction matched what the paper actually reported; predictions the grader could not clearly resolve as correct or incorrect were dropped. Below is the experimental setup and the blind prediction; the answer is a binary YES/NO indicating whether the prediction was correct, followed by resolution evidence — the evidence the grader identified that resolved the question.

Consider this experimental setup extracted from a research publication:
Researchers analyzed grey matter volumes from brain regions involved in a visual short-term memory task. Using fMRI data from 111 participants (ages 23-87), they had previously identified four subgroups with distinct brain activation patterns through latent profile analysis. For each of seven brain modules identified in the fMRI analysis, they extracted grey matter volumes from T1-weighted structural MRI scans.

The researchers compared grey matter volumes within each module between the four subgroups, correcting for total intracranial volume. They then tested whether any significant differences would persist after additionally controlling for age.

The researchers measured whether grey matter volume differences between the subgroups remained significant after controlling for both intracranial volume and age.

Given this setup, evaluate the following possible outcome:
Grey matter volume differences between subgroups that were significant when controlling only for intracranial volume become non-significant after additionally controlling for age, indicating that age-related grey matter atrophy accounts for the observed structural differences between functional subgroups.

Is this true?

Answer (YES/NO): YES